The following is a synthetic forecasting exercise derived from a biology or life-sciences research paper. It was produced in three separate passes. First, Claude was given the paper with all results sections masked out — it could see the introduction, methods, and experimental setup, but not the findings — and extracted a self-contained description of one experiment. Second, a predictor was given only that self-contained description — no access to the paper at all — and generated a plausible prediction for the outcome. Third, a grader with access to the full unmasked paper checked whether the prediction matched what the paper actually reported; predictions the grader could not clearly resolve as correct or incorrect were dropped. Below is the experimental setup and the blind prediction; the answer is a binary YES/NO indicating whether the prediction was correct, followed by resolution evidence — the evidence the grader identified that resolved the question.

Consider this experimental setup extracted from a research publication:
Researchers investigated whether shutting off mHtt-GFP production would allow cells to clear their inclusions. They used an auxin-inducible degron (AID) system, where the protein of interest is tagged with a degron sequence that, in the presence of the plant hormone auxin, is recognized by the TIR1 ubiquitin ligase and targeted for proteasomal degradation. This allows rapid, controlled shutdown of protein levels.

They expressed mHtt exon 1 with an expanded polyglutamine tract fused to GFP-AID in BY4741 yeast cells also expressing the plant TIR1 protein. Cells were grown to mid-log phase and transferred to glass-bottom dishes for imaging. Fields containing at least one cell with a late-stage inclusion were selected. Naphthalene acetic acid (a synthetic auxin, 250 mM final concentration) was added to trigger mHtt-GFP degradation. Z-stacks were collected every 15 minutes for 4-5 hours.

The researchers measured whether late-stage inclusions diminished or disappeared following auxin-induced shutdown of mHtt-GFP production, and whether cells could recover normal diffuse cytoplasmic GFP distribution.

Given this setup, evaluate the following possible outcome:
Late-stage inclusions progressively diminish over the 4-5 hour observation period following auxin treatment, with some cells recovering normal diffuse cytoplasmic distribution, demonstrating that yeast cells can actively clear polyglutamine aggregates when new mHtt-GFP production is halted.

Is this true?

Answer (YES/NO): NO